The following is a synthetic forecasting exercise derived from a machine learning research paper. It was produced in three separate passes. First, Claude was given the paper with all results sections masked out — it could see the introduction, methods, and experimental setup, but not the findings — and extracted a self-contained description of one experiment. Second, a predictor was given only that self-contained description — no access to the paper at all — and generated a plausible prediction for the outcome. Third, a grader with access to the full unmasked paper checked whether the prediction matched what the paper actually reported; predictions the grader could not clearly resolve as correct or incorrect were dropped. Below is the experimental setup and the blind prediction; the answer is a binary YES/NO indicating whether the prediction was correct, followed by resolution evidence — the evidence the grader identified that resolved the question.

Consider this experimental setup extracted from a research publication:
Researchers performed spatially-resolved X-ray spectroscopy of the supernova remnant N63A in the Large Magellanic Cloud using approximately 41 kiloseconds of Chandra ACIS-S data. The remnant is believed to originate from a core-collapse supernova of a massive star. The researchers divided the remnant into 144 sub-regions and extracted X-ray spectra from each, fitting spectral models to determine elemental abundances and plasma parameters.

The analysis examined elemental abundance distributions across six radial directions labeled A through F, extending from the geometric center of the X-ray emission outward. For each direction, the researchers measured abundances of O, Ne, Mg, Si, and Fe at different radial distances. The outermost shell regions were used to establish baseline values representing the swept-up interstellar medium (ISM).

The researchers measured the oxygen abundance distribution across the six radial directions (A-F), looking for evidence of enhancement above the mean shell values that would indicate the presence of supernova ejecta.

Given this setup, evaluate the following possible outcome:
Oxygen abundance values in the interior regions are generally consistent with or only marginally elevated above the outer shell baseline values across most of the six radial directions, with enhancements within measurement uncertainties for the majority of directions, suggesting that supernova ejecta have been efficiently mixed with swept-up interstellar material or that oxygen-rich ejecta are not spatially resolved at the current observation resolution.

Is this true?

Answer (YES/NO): NO